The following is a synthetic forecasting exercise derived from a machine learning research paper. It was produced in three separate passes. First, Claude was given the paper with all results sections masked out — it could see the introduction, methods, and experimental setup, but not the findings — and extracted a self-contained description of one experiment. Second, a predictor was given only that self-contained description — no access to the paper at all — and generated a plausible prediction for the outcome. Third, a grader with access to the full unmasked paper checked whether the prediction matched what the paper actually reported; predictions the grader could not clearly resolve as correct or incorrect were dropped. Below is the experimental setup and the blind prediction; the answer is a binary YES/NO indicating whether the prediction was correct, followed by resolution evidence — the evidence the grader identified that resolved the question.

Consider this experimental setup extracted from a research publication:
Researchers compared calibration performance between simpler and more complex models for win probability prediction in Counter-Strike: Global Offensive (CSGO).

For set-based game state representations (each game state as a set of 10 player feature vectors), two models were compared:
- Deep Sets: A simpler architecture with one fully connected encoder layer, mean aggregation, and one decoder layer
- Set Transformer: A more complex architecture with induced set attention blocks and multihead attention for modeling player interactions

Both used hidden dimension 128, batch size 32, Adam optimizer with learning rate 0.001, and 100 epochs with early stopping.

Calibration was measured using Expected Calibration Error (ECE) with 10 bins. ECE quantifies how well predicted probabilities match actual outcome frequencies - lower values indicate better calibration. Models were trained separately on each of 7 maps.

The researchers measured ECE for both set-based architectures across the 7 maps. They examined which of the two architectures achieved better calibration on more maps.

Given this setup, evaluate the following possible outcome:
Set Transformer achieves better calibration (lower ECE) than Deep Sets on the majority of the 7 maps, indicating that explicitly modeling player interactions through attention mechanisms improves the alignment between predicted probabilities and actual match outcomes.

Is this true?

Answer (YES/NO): YES